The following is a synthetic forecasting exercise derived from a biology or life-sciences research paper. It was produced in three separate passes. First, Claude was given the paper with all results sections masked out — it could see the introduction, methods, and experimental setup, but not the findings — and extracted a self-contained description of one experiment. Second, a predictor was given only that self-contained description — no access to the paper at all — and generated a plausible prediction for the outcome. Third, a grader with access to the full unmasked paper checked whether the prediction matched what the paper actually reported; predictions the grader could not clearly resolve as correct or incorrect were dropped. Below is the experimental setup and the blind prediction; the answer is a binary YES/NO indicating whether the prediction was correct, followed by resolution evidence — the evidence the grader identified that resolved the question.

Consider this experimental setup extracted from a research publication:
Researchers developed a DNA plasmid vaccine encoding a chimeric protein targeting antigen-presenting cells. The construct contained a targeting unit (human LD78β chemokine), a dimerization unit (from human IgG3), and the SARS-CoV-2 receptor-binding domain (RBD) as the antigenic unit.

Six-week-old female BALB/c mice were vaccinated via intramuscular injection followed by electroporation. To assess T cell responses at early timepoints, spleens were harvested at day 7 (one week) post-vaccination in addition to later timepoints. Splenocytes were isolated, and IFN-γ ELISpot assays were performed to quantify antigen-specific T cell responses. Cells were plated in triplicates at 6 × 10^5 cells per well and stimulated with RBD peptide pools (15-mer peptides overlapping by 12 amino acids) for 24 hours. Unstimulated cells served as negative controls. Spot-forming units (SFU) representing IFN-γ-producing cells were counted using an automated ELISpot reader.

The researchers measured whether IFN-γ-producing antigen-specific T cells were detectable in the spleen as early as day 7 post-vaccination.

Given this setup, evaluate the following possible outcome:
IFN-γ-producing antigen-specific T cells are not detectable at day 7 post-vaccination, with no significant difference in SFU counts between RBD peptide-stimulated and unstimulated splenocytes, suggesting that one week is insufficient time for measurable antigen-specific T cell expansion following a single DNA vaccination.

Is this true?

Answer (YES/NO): NO